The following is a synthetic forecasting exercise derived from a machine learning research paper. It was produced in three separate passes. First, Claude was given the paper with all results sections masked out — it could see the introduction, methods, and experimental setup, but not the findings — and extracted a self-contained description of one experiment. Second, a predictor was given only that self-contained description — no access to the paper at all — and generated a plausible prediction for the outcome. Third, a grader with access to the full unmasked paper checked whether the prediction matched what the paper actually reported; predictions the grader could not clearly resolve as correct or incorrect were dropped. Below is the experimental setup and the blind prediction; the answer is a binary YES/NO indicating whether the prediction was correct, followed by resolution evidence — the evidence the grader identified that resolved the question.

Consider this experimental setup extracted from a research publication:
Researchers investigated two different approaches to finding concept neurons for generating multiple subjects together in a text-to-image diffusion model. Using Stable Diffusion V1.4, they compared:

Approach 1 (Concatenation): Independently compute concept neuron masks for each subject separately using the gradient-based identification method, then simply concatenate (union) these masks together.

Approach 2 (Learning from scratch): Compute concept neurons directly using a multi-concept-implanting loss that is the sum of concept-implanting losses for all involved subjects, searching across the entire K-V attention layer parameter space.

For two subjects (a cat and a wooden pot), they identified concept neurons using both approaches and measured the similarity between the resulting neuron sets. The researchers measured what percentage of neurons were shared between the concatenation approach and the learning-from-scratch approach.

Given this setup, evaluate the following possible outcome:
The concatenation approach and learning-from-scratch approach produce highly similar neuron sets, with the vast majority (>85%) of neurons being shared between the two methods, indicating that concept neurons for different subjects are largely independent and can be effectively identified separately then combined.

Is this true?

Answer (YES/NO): NO